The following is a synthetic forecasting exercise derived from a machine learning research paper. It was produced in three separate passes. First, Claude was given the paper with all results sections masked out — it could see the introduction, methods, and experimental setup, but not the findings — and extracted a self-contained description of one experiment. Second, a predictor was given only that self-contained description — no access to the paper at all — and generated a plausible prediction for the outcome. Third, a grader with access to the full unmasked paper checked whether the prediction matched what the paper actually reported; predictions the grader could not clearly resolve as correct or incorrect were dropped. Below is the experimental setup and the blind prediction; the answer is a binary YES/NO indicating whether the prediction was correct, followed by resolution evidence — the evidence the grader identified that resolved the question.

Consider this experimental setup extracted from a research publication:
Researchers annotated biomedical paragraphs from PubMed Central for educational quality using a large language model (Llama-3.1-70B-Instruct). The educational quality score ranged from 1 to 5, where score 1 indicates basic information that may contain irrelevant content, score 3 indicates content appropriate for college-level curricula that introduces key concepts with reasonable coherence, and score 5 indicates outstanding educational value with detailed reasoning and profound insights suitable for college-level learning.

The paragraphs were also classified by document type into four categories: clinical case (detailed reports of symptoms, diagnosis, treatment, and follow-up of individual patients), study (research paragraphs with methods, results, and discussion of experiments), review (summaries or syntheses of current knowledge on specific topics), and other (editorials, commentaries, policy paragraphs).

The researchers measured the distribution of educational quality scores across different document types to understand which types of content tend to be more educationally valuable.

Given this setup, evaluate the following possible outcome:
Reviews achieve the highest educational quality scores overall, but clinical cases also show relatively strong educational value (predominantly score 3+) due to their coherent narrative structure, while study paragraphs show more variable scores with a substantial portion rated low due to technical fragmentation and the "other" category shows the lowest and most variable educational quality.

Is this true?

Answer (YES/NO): NO